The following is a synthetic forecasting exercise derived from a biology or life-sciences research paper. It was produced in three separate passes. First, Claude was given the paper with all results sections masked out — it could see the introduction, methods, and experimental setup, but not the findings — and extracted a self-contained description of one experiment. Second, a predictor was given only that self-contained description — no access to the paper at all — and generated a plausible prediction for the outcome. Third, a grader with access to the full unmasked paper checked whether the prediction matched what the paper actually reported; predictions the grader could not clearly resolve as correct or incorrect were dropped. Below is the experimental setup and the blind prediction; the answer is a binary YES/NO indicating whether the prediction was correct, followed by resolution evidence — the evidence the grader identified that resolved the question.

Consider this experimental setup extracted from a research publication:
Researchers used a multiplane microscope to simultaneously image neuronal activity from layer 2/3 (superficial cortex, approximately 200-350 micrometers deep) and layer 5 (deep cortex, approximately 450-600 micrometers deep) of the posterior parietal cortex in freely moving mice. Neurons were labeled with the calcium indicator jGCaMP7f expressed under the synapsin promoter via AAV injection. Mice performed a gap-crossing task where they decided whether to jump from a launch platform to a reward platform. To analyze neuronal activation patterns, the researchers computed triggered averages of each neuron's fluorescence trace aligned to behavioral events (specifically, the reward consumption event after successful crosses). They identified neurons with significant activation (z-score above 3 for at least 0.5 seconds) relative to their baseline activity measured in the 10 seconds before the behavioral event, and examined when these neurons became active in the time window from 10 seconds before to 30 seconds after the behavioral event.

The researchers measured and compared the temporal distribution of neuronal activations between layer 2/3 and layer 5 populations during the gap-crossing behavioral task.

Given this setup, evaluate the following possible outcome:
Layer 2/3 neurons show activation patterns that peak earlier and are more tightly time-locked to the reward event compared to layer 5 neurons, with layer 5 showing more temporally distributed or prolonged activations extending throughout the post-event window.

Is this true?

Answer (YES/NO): NO